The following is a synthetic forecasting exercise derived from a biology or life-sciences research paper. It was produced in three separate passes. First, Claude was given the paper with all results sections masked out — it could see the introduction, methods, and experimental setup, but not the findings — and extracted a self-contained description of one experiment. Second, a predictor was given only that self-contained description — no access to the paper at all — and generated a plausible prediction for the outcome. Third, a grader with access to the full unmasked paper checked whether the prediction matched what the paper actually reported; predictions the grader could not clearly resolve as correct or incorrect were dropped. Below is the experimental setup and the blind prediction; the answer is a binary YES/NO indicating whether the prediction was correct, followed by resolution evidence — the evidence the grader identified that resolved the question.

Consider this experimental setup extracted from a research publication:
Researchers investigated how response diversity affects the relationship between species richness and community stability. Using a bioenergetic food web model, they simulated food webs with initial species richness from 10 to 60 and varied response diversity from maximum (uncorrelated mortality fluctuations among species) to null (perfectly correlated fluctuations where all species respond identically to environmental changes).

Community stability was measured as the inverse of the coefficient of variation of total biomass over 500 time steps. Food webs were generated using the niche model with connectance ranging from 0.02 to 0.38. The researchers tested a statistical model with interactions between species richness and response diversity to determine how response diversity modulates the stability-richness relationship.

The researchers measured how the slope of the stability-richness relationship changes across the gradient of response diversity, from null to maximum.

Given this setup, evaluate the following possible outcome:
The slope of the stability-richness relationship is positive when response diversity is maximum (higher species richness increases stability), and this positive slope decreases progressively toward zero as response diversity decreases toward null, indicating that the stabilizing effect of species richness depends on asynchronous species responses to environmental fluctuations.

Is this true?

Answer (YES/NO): NO